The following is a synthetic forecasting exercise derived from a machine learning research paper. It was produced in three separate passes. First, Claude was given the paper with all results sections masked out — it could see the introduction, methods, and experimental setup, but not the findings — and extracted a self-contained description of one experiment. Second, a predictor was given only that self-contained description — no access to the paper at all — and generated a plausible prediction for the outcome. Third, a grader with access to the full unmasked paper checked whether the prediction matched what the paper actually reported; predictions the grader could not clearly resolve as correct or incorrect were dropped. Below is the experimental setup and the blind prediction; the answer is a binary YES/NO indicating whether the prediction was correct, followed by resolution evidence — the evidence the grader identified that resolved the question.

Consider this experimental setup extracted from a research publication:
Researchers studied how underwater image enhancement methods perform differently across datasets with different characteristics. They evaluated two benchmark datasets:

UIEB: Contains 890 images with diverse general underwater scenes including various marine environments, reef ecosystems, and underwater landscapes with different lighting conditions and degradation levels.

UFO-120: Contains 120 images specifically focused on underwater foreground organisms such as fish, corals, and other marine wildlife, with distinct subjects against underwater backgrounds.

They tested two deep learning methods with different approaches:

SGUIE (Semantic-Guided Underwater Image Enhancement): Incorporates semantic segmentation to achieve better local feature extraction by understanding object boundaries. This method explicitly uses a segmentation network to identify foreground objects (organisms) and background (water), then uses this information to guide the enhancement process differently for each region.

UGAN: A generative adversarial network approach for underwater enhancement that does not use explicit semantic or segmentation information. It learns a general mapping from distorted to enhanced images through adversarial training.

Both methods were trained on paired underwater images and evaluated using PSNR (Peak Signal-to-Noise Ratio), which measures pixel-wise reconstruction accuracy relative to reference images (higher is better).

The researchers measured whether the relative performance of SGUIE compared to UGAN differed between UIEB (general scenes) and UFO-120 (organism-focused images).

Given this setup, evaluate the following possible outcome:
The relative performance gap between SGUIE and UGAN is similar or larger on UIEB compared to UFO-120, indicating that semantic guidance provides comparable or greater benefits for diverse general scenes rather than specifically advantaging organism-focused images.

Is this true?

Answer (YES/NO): NO